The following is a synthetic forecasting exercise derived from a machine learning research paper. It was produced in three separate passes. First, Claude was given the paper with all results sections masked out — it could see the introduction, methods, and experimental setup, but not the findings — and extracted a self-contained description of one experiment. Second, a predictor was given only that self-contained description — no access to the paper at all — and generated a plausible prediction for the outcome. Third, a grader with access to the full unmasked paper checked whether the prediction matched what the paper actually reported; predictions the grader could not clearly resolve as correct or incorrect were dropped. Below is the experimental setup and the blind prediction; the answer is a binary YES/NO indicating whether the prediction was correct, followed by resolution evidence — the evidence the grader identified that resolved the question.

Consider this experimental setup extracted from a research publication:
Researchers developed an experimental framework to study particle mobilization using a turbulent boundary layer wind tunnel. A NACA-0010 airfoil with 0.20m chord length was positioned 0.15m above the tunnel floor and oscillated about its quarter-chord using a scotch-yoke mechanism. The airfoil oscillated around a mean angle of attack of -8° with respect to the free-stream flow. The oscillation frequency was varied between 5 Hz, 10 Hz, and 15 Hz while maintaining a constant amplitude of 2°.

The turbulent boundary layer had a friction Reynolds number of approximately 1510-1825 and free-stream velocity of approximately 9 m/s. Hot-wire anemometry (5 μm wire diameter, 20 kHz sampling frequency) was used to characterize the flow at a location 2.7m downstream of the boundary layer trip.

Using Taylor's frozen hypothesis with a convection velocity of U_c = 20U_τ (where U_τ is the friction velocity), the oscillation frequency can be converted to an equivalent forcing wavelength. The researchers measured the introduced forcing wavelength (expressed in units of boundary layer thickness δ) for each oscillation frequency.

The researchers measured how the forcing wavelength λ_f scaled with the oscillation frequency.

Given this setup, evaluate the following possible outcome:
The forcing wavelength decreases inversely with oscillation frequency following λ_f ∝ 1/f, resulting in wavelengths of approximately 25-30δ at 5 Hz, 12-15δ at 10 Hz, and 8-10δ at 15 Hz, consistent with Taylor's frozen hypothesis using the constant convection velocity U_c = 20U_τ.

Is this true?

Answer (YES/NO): NO